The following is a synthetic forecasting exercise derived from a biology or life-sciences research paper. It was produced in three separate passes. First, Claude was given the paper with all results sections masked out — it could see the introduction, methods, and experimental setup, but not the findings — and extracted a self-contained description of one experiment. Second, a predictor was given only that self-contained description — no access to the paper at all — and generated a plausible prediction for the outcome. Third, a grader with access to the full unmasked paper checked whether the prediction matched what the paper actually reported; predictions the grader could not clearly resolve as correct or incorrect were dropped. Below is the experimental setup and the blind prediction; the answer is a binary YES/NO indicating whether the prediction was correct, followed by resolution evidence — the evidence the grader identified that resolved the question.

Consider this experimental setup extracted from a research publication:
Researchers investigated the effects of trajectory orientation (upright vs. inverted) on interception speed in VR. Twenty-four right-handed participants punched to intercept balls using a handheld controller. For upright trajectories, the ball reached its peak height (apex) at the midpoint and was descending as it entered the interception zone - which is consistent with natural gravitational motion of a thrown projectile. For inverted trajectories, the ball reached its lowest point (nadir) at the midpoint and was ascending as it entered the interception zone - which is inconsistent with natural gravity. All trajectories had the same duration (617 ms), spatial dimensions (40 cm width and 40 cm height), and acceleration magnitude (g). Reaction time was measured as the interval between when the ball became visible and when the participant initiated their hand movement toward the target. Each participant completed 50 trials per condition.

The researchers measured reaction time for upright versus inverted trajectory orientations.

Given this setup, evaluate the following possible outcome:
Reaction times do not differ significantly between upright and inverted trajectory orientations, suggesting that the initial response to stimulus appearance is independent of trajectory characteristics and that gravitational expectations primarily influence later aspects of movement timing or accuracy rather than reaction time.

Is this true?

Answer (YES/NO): NO